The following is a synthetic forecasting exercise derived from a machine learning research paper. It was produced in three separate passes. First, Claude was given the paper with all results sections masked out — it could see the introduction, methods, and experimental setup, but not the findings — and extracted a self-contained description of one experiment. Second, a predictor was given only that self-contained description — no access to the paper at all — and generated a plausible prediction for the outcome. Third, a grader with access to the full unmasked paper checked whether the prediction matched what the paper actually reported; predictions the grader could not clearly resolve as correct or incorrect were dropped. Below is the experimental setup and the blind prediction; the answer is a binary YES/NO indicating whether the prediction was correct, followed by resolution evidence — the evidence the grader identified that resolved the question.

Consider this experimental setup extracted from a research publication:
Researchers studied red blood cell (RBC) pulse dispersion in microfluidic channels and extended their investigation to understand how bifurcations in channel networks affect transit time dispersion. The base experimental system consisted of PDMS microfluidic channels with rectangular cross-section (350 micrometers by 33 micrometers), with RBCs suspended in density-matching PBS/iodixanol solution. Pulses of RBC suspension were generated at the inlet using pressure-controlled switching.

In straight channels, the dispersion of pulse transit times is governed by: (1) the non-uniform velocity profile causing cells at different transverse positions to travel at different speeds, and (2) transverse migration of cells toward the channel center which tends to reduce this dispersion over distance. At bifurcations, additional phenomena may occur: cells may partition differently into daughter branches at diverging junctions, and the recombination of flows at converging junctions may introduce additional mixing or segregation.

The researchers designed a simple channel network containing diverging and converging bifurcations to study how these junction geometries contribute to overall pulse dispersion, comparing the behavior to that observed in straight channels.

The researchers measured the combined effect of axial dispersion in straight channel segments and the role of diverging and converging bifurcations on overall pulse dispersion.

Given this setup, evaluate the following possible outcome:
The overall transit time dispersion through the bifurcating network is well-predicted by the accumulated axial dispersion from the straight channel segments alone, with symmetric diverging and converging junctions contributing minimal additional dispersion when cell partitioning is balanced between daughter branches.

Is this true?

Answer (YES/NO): NO